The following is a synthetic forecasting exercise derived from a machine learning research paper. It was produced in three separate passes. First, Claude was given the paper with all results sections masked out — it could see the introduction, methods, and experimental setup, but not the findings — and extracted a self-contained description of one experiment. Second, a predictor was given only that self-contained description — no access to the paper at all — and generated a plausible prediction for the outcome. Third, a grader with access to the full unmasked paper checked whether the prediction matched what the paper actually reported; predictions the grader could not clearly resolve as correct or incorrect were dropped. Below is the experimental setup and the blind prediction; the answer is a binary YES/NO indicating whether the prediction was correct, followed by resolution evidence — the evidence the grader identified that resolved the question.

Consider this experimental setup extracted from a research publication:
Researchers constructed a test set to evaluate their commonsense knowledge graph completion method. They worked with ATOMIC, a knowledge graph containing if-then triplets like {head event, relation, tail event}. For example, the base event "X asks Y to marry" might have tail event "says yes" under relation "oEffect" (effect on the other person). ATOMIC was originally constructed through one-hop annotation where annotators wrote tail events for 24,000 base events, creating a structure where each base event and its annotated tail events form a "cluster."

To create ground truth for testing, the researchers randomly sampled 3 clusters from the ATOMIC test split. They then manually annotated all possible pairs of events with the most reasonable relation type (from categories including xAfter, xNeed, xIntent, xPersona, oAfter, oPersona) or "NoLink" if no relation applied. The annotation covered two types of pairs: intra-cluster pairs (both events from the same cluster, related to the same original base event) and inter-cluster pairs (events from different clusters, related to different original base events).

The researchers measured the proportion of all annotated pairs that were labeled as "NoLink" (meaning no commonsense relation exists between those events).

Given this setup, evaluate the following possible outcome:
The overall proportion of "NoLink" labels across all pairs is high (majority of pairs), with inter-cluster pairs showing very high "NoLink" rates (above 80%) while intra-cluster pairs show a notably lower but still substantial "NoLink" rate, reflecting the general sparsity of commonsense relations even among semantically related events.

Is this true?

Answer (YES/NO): YES